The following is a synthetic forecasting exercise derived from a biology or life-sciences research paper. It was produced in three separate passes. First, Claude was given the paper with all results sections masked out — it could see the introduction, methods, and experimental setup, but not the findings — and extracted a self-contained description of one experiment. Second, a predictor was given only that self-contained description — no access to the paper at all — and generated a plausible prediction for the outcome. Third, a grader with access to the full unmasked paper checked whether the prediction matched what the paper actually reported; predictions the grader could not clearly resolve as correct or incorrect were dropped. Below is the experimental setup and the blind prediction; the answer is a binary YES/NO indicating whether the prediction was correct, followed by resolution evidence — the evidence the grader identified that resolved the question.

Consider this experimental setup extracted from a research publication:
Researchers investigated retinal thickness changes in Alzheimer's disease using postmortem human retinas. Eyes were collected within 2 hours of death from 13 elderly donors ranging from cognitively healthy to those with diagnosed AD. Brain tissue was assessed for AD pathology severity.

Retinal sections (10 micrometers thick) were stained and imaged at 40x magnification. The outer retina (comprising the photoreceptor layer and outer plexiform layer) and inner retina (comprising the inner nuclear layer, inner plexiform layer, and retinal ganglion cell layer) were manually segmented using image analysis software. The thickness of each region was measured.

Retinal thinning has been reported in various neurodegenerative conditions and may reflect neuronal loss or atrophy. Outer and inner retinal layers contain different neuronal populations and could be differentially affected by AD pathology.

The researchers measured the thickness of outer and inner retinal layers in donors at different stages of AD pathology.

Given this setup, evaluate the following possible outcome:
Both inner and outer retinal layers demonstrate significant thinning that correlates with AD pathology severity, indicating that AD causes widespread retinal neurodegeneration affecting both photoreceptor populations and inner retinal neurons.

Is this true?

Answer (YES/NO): NO